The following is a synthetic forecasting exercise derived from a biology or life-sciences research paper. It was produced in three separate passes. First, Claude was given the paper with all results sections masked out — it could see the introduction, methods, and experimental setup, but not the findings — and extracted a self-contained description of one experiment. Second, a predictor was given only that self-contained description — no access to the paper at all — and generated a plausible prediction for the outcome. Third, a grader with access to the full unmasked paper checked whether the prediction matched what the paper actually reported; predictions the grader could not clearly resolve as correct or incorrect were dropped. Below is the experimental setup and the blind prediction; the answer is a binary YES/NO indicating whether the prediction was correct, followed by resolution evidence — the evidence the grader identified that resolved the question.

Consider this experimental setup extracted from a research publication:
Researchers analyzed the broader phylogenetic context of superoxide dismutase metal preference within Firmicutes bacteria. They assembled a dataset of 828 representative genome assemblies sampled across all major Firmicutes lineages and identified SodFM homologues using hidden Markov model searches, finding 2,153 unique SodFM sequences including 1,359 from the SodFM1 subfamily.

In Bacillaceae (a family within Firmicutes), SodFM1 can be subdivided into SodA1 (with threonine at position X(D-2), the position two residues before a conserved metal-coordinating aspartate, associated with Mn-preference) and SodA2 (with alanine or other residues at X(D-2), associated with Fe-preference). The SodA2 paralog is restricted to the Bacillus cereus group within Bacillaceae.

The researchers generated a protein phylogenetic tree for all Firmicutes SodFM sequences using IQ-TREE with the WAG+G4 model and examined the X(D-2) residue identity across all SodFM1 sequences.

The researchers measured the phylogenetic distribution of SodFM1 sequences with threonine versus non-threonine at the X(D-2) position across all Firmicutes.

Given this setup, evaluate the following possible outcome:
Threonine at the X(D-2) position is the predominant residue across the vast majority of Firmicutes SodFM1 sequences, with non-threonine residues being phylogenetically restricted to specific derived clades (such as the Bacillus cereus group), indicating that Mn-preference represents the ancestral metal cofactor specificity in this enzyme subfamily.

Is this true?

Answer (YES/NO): NO